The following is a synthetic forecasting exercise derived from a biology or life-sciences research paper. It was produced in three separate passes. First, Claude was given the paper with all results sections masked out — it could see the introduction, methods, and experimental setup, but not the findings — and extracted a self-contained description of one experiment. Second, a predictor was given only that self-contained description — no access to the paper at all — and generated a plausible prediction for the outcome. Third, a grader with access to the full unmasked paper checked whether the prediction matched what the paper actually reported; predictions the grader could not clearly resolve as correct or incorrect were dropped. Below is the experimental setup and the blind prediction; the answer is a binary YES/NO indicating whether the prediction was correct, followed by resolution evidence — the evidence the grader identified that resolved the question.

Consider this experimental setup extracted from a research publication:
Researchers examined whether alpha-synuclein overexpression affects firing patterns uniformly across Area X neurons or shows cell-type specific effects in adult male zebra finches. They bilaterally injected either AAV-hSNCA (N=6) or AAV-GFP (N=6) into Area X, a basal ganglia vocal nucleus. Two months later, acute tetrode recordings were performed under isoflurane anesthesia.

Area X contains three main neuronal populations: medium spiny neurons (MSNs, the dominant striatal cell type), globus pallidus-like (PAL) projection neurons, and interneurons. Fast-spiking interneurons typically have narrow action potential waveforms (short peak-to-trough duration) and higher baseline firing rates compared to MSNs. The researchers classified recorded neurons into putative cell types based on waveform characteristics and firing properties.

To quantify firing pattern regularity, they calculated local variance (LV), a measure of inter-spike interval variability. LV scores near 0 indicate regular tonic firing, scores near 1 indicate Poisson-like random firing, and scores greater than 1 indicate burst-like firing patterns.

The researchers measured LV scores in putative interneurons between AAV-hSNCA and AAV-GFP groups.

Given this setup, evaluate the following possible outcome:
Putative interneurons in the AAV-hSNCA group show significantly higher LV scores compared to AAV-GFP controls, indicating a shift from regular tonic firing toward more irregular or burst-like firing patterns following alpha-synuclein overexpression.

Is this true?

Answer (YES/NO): NO